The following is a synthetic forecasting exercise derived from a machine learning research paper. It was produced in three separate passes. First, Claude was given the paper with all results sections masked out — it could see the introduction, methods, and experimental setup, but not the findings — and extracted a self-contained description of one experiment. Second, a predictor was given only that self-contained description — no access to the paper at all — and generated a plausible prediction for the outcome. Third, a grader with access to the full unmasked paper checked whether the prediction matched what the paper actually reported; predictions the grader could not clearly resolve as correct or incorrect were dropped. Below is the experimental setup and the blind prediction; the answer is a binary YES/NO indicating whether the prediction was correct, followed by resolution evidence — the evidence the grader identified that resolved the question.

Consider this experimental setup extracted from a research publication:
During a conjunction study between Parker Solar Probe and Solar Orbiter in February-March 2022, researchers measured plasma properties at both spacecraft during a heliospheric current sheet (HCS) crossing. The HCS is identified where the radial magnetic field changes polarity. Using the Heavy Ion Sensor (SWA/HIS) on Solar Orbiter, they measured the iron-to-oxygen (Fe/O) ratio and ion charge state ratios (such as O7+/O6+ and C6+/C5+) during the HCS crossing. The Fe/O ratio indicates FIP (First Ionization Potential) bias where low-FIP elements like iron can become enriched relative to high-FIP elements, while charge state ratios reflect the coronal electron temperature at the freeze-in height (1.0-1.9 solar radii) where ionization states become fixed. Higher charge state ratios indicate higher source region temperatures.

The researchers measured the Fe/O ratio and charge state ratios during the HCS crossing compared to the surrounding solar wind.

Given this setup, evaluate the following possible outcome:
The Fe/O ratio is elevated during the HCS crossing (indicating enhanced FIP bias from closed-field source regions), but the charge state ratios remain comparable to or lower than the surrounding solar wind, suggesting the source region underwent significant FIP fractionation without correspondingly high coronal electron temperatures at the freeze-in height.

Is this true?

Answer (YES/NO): NO